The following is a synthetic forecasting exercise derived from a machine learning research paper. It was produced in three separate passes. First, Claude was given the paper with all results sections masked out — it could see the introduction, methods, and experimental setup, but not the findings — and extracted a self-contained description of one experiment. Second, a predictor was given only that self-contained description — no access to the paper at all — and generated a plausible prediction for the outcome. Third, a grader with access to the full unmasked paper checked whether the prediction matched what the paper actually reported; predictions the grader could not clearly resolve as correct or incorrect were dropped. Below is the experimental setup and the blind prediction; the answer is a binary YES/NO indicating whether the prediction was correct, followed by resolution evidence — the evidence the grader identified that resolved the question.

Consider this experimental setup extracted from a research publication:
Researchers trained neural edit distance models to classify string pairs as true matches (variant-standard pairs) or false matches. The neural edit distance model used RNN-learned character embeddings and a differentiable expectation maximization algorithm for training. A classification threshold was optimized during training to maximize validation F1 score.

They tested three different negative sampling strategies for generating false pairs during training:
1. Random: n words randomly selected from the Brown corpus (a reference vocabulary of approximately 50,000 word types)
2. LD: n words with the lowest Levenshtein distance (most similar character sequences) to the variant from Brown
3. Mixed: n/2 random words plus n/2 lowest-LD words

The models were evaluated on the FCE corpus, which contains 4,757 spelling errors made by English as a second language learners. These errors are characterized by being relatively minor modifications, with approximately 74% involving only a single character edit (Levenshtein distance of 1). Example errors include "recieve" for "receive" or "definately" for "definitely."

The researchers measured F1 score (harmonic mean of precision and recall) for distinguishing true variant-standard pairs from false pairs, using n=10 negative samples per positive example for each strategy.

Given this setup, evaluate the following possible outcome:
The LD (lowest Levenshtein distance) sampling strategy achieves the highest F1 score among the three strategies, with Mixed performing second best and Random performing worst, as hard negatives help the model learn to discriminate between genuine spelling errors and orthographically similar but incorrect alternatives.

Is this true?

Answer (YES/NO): NO